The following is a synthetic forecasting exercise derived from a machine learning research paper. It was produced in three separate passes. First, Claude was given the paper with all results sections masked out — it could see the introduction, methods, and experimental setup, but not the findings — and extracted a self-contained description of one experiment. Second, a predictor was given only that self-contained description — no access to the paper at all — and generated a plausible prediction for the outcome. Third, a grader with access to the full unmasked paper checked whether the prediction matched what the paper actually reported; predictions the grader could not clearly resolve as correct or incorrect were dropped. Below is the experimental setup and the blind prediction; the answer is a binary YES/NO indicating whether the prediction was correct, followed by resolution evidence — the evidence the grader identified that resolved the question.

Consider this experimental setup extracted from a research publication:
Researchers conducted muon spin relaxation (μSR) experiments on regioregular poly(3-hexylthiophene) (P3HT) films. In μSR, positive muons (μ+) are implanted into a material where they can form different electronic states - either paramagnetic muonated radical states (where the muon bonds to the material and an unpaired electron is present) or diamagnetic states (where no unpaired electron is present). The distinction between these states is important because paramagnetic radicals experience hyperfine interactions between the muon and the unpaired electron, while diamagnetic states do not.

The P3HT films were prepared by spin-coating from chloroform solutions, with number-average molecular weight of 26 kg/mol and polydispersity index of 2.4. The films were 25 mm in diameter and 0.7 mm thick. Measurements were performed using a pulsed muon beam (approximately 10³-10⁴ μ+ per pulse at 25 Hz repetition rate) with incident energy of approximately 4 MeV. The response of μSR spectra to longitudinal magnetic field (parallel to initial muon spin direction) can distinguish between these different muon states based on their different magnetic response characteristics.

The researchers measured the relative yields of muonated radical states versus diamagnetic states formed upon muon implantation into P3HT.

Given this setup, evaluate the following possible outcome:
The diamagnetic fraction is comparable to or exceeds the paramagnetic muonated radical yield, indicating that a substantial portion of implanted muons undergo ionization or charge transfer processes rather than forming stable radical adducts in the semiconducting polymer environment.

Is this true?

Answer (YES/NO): YES